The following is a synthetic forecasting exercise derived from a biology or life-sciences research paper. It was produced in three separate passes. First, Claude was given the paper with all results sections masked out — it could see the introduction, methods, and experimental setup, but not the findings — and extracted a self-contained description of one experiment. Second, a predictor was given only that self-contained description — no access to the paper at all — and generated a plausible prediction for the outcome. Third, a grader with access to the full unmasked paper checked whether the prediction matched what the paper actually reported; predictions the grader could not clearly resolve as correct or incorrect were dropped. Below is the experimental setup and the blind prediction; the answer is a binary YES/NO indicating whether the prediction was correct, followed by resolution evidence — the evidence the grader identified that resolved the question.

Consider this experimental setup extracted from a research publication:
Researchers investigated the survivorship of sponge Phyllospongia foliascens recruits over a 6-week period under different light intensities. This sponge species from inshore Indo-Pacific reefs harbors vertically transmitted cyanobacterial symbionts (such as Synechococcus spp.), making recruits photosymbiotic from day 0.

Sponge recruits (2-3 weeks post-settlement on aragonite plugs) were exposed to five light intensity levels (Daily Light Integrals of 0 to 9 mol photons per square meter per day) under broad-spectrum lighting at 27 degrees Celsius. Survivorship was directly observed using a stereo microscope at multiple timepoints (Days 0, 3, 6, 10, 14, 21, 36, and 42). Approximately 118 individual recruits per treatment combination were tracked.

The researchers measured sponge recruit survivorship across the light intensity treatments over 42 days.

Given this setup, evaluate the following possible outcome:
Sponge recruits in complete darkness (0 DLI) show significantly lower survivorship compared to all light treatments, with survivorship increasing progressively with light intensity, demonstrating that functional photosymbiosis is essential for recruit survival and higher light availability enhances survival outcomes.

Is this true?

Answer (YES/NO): NO